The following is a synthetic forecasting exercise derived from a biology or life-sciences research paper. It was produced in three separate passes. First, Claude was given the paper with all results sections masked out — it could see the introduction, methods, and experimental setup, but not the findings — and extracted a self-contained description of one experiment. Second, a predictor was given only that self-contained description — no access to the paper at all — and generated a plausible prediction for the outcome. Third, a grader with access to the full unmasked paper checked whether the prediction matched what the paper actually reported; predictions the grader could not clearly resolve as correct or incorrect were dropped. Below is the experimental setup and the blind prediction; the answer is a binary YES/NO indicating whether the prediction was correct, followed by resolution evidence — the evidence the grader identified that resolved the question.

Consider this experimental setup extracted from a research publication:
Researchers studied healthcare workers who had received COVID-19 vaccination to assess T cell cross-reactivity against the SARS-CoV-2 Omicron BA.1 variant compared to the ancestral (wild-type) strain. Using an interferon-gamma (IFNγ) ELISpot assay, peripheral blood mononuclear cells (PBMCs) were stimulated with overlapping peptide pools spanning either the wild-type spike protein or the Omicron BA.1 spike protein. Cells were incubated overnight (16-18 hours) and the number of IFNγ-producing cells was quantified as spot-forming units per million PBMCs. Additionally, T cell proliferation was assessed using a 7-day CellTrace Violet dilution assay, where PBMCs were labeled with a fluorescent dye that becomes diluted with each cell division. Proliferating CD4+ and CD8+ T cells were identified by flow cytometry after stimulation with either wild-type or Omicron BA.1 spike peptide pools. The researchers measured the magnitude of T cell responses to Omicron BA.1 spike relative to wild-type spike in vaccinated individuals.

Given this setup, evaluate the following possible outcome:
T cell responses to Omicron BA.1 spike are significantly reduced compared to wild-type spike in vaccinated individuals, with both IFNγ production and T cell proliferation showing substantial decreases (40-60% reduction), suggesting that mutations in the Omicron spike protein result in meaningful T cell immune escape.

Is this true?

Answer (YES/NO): NO